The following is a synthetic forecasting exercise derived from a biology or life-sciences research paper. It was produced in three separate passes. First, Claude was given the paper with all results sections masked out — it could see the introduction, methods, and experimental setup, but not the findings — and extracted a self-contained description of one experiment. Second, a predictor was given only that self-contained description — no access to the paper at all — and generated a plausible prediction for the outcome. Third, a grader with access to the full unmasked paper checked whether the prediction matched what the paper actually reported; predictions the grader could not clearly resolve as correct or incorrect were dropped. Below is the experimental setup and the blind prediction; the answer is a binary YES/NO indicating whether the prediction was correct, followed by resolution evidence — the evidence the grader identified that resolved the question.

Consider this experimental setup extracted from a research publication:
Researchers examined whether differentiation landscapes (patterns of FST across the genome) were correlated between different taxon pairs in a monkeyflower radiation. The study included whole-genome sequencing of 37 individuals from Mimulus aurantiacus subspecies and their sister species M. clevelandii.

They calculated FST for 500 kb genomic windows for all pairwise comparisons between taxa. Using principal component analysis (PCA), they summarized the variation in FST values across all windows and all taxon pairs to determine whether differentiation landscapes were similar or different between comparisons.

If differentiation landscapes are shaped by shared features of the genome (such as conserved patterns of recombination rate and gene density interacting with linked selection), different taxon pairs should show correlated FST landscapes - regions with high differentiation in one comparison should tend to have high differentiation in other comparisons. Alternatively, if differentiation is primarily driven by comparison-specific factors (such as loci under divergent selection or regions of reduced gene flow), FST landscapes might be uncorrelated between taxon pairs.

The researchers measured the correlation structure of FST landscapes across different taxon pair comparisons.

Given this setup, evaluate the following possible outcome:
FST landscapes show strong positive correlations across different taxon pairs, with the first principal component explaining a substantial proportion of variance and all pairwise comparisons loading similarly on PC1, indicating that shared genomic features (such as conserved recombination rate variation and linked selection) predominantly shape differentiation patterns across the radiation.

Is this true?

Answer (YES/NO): YES